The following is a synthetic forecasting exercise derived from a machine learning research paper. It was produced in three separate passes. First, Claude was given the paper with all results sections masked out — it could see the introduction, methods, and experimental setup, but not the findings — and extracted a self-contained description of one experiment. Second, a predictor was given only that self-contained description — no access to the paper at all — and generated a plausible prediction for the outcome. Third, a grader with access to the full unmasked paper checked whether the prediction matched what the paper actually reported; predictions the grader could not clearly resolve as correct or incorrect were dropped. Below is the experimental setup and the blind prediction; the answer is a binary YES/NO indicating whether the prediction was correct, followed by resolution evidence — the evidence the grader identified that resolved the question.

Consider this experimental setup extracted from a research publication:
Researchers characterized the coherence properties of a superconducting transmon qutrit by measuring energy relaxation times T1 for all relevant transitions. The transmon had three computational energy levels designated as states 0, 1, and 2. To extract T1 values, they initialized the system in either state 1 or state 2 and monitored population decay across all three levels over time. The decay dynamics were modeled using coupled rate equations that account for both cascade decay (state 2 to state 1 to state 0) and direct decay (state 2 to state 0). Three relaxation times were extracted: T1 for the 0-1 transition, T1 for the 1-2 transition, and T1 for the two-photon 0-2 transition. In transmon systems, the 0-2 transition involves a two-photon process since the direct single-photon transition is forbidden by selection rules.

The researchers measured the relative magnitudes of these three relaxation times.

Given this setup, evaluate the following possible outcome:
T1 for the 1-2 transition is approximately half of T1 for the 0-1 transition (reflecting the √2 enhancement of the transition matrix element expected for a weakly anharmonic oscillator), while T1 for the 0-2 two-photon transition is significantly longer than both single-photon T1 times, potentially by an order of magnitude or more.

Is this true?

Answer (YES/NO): YES